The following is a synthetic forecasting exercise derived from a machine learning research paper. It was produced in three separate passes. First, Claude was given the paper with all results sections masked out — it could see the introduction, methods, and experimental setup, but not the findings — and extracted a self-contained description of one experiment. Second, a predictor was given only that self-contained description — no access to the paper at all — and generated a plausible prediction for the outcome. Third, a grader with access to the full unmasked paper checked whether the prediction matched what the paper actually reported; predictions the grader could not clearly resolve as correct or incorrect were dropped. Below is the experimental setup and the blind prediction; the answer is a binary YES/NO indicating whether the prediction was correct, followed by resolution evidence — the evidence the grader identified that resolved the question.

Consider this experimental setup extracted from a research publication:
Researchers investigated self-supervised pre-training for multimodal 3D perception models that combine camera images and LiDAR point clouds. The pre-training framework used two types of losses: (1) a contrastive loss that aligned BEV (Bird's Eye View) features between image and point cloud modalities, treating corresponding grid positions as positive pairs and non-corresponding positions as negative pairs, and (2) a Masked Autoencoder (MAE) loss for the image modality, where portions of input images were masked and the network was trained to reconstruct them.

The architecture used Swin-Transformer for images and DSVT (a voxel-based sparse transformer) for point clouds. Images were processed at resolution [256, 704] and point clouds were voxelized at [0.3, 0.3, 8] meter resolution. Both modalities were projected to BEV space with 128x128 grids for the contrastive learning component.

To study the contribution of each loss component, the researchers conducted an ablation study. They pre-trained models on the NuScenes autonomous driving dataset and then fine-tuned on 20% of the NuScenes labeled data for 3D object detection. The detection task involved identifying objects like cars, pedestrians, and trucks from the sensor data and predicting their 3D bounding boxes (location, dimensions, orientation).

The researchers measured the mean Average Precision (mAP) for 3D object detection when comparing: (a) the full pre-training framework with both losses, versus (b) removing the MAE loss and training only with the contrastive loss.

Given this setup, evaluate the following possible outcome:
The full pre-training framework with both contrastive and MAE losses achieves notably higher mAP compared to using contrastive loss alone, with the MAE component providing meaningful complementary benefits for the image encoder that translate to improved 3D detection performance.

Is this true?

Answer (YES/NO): YES